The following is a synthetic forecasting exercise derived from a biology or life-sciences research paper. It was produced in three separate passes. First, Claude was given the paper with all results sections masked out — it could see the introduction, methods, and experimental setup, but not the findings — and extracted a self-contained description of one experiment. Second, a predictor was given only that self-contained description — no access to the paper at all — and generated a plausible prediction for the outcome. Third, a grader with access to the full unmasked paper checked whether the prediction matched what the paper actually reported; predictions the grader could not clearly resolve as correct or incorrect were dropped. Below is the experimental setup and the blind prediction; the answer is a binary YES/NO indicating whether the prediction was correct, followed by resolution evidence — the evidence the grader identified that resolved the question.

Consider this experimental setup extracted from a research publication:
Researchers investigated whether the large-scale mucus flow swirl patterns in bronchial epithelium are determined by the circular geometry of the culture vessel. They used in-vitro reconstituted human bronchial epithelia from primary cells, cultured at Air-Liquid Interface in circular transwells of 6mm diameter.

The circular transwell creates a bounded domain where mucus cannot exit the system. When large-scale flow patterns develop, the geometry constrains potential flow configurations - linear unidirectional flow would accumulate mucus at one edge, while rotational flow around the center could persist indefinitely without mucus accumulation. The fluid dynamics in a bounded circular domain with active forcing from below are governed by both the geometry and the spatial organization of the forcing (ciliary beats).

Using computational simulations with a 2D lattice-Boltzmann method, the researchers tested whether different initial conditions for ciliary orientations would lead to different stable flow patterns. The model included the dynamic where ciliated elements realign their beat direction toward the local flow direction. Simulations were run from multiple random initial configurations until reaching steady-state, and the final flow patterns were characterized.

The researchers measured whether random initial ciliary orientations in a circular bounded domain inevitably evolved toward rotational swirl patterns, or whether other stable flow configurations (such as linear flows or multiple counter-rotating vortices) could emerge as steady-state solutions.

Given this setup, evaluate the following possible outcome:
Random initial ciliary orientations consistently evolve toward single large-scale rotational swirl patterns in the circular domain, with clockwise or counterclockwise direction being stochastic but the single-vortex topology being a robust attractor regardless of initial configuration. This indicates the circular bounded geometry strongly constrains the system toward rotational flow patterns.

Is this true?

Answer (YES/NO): NO